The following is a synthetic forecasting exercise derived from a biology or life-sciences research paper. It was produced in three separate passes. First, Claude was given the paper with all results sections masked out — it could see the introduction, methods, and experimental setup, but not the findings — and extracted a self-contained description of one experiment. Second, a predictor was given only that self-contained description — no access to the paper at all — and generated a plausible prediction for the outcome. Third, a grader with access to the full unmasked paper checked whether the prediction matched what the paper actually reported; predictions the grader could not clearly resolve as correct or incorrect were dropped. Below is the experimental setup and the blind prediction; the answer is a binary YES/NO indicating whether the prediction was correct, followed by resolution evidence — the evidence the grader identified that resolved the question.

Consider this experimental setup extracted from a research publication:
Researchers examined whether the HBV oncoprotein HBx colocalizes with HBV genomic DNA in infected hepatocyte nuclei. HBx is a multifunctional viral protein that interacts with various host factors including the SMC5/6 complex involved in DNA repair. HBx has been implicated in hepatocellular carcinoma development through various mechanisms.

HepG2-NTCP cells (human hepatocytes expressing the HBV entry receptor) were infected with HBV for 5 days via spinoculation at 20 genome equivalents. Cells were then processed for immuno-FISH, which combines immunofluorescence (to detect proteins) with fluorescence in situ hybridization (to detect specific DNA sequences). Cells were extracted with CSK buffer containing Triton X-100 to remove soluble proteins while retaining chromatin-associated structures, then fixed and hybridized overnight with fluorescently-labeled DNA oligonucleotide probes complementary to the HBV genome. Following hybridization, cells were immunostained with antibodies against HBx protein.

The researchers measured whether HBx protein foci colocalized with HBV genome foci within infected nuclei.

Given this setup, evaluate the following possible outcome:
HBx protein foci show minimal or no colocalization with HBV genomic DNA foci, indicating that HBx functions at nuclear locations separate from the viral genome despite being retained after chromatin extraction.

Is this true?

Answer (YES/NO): NO